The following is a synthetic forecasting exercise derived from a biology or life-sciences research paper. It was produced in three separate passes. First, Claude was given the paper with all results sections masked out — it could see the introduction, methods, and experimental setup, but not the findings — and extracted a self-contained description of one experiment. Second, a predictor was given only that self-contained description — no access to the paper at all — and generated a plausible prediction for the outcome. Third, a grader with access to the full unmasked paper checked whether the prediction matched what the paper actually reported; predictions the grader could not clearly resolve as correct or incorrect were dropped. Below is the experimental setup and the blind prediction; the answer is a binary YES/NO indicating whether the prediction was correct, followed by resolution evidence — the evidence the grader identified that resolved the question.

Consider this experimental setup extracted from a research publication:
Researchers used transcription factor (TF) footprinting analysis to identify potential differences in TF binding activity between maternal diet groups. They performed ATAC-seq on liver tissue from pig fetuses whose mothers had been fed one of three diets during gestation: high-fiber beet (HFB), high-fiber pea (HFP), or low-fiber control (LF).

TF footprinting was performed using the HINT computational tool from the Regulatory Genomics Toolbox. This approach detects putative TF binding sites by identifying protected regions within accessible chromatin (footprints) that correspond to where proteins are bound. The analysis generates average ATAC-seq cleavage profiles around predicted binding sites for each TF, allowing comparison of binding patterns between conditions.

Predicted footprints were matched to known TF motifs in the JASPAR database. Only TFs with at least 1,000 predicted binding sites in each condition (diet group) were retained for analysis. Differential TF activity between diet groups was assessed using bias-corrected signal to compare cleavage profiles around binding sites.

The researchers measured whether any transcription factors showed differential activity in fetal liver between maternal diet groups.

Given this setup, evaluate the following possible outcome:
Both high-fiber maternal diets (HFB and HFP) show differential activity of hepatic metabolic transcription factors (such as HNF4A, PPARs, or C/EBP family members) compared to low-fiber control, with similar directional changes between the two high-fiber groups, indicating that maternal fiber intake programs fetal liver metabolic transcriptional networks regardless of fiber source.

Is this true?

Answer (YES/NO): NO